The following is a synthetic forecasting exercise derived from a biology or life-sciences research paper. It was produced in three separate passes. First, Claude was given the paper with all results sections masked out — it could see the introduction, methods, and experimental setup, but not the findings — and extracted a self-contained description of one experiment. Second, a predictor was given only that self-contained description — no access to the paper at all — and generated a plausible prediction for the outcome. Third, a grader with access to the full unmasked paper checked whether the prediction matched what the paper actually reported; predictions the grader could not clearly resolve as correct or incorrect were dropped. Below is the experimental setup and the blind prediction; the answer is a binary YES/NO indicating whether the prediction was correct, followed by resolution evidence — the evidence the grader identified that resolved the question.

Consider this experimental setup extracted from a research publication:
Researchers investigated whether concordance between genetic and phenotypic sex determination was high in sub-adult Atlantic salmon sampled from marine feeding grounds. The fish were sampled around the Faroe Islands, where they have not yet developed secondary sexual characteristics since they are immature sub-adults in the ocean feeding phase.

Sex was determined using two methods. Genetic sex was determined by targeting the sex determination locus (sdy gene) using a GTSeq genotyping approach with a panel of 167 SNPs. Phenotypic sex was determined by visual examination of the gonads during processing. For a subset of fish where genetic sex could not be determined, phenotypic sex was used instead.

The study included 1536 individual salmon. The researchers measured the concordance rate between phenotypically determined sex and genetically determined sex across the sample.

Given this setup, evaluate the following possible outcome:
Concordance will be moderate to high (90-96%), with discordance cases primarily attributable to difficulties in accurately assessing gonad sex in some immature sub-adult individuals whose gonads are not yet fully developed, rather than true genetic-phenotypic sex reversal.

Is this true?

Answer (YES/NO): NO